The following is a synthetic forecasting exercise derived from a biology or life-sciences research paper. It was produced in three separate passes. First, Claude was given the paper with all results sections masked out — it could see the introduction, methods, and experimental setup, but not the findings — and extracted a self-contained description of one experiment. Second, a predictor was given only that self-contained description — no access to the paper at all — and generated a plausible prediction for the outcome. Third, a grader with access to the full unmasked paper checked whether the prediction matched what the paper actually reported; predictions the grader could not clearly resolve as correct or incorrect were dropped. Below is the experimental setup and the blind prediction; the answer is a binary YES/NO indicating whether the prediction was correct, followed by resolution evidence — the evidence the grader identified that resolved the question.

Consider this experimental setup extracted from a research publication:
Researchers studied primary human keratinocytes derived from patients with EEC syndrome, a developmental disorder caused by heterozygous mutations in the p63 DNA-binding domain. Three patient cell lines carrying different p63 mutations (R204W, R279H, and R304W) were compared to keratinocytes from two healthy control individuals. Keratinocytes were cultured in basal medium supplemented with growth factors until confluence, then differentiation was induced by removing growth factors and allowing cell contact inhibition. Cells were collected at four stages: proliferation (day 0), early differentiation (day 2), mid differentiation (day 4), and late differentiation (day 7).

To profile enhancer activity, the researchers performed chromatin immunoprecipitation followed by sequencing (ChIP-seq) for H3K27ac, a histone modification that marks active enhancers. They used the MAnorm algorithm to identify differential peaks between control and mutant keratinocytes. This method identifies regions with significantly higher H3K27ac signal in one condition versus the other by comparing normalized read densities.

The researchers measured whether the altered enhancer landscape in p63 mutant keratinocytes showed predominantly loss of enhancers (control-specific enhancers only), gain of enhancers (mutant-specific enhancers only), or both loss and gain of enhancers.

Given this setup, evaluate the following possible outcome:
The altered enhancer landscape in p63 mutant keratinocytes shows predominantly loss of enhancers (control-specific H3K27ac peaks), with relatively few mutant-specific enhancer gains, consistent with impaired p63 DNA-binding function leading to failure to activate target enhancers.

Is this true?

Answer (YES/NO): NO